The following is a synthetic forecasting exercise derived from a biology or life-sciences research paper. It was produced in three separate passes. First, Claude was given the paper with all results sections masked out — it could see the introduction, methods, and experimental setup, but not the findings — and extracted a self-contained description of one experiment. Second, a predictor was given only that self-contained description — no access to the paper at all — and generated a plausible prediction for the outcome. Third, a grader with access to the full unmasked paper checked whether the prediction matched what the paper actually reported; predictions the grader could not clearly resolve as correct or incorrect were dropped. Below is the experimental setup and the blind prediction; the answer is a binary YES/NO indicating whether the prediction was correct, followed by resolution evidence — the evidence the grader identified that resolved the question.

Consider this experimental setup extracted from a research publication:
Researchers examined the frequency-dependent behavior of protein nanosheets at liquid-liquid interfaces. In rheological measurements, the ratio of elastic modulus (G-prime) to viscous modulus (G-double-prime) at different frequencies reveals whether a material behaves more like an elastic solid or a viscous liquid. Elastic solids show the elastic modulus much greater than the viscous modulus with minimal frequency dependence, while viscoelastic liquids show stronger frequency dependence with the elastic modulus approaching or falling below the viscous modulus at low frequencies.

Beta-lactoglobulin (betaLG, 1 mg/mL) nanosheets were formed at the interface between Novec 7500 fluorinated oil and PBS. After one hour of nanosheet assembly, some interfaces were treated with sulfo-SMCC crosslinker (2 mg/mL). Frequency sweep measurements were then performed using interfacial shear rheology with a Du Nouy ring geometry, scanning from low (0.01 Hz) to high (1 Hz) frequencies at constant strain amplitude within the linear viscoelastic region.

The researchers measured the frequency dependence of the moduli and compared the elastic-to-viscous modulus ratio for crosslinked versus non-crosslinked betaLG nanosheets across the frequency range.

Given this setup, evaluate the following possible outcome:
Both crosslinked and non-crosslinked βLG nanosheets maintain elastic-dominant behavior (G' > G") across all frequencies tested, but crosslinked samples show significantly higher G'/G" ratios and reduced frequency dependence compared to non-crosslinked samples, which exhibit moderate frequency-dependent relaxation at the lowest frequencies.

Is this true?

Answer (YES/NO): NO